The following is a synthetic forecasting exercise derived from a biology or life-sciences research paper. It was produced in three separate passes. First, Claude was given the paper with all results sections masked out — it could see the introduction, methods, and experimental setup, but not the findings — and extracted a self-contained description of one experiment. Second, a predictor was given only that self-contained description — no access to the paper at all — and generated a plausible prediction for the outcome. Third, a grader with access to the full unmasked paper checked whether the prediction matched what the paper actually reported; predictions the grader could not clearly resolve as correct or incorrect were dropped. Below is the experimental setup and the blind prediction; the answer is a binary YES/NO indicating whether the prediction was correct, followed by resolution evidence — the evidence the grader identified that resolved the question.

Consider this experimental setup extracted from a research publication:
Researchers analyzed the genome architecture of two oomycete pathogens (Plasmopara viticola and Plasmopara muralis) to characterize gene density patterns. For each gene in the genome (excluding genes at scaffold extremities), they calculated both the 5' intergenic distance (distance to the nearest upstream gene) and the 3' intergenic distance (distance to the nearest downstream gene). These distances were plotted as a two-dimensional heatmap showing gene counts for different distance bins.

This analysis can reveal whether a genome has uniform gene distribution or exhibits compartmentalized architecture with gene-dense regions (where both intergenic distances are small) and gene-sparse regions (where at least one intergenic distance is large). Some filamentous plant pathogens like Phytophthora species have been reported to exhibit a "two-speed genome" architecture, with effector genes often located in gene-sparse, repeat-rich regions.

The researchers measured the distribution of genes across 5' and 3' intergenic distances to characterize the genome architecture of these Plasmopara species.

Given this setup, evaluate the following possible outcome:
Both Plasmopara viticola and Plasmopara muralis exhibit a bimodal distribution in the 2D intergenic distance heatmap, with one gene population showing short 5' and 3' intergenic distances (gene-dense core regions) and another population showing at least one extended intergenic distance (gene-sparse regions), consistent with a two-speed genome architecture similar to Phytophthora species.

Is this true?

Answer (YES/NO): YES